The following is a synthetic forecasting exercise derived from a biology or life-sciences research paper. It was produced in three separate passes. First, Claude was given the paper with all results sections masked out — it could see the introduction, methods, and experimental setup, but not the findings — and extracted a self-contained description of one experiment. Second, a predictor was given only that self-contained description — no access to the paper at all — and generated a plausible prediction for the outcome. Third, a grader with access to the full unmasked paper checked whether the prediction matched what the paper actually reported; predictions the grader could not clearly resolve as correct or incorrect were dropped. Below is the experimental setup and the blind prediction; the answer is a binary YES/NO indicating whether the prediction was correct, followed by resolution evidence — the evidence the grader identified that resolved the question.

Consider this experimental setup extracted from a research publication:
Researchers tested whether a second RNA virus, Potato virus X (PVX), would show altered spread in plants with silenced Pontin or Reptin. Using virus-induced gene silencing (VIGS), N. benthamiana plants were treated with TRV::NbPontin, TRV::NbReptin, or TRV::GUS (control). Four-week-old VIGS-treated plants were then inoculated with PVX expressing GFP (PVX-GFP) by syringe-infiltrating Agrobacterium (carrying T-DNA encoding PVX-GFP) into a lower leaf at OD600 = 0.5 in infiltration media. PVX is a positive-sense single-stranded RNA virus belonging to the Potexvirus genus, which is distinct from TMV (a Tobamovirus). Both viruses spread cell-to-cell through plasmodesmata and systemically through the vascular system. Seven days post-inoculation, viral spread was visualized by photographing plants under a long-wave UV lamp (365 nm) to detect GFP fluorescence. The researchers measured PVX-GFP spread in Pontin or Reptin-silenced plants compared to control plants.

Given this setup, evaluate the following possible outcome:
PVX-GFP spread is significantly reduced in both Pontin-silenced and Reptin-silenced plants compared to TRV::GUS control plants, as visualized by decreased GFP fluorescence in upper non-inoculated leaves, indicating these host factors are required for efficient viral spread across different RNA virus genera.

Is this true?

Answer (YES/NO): YES